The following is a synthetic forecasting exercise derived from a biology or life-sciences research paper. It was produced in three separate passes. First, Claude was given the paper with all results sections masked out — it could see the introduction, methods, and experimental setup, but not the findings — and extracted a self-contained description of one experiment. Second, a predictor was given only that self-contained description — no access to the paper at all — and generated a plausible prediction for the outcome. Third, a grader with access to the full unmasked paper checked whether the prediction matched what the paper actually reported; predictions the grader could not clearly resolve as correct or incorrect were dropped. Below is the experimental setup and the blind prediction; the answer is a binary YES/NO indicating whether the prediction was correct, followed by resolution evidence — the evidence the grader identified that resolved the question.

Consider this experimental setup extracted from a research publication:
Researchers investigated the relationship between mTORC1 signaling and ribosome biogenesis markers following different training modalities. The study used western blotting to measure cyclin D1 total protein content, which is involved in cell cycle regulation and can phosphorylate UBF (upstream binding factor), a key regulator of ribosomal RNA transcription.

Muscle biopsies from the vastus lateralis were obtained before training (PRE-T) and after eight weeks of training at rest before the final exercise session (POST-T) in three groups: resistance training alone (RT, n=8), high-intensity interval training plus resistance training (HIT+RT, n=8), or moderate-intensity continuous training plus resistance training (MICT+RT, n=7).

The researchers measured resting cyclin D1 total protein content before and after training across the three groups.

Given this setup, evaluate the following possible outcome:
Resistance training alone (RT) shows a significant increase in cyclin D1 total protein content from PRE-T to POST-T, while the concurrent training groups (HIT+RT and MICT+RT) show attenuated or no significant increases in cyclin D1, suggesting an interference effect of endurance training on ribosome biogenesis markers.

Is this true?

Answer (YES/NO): NO